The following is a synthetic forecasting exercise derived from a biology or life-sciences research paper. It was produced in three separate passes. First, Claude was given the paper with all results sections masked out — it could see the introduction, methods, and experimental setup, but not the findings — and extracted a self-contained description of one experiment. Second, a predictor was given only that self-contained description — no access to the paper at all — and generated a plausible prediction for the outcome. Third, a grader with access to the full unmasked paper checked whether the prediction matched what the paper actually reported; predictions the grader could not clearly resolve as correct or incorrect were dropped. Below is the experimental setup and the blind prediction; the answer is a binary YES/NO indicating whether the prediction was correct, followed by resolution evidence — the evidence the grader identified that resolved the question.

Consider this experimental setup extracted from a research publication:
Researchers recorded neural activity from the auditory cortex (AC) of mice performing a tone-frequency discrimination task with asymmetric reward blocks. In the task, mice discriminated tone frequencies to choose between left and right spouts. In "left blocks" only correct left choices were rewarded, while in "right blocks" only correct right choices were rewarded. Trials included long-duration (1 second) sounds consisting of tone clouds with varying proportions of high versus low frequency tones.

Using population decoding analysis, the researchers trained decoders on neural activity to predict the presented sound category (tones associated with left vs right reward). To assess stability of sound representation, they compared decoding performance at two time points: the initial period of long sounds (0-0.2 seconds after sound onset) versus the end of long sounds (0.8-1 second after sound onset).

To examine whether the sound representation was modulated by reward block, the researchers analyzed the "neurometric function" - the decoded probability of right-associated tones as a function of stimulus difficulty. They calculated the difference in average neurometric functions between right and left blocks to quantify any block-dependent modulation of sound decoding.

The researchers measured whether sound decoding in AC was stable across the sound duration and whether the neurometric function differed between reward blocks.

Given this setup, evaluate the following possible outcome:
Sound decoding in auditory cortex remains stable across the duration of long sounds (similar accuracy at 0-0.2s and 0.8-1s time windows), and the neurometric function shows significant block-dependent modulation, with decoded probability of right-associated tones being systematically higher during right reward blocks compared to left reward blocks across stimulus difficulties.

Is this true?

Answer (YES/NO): NO